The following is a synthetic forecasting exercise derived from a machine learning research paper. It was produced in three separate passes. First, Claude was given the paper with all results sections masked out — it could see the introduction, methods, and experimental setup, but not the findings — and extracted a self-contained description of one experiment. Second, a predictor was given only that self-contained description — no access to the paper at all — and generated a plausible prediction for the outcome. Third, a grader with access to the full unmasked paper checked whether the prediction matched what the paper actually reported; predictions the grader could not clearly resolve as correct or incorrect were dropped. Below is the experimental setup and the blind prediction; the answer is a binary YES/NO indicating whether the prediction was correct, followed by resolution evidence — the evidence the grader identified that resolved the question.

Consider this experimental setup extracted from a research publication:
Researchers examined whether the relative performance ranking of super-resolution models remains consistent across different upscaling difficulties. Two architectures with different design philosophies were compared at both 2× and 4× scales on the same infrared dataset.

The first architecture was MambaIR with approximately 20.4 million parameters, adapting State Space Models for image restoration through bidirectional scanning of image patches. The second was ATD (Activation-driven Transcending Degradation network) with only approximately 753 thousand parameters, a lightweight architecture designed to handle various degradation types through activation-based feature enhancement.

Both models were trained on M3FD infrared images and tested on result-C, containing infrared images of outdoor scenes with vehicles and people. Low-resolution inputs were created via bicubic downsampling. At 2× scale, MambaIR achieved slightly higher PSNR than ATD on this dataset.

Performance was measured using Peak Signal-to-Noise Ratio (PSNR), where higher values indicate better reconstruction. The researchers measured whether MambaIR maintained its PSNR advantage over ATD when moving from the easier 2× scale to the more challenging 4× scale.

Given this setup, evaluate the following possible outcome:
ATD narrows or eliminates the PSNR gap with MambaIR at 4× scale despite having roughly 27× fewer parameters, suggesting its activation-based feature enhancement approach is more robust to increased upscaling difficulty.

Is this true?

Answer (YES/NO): YES